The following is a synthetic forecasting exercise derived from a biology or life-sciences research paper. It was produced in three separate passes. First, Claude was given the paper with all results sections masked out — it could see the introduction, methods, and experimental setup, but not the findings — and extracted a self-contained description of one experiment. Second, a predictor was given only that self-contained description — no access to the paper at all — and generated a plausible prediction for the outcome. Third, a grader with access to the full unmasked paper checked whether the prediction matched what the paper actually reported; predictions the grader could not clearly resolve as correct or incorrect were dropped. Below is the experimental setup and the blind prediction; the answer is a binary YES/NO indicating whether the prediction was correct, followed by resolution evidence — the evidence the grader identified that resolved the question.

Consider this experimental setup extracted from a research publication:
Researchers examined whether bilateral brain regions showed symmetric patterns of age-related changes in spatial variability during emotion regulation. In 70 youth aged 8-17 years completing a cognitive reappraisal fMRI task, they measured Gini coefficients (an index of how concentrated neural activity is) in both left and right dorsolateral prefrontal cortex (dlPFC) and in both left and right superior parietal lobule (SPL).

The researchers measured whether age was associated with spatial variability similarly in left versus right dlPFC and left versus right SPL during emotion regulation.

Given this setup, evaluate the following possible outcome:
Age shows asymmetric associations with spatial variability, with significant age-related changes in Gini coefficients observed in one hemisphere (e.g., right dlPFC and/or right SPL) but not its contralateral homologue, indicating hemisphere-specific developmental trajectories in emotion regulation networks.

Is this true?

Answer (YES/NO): NO